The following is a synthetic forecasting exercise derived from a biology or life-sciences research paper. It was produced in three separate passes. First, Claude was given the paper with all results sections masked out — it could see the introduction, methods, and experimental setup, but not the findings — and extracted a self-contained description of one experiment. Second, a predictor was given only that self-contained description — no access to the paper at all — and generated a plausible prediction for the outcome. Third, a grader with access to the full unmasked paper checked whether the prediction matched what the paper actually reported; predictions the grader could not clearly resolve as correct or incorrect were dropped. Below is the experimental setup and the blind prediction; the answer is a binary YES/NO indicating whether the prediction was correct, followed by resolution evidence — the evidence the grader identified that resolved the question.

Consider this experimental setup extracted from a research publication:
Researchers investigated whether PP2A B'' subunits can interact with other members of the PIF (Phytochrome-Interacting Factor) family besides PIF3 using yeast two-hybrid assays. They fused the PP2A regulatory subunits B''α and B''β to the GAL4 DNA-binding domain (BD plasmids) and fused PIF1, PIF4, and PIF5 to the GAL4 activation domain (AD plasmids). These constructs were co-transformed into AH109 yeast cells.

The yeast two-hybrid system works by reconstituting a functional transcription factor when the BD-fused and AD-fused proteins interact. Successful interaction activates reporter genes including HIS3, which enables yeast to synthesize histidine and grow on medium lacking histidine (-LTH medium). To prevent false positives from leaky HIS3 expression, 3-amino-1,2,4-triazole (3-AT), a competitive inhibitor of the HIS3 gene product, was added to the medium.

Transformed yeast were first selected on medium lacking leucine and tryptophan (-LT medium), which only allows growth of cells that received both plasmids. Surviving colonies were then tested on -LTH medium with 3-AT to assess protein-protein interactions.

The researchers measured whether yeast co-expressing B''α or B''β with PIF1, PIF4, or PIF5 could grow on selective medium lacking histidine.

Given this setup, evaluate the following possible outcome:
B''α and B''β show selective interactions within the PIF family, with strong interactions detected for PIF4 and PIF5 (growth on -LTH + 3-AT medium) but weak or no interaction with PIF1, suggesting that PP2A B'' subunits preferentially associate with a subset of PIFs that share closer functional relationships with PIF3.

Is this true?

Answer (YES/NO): NO